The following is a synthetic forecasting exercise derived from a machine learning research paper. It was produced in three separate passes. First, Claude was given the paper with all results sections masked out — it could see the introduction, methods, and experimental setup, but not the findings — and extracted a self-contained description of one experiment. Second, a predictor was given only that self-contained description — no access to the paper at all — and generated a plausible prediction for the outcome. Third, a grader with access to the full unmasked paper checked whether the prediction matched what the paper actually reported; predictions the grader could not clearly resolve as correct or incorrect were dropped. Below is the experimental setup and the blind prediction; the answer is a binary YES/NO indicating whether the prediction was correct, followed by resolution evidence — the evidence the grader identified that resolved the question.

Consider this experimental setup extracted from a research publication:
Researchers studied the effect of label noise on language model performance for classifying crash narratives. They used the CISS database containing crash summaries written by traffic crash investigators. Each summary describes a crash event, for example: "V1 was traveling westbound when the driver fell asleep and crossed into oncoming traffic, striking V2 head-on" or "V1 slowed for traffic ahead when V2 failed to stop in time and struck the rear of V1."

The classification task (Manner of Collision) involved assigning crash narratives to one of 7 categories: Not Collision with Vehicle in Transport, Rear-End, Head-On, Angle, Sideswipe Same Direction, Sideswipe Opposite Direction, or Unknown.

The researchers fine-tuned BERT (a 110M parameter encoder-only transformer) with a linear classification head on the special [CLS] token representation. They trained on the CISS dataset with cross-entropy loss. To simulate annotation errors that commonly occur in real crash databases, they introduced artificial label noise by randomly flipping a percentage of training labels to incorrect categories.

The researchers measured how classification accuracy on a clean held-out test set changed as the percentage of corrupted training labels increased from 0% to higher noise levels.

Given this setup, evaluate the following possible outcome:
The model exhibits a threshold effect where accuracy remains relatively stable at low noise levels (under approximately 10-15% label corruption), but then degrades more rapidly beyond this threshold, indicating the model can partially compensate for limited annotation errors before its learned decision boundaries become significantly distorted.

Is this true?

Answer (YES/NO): NO